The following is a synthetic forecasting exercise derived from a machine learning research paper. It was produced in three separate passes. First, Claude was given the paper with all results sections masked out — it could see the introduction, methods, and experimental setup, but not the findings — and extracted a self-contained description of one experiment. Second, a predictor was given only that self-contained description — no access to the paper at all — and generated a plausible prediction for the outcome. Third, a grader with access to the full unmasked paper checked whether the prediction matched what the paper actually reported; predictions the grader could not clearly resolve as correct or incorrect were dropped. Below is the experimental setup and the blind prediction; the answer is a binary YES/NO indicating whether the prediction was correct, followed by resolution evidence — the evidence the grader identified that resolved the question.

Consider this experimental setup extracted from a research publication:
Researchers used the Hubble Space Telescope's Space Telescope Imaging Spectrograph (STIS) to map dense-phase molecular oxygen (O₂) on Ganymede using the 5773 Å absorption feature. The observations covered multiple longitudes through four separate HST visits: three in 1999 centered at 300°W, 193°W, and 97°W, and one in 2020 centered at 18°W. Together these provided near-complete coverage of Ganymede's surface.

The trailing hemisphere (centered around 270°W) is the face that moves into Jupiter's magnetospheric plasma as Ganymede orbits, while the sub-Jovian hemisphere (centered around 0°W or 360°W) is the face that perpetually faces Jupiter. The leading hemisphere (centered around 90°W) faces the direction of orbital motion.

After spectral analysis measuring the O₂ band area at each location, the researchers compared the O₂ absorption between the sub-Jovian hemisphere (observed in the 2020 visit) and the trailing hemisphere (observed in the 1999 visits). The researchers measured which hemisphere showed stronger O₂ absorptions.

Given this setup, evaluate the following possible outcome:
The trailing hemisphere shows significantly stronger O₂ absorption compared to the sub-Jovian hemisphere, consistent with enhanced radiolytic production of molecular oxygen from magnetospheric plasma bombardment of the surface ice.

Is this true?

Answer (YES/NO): YES